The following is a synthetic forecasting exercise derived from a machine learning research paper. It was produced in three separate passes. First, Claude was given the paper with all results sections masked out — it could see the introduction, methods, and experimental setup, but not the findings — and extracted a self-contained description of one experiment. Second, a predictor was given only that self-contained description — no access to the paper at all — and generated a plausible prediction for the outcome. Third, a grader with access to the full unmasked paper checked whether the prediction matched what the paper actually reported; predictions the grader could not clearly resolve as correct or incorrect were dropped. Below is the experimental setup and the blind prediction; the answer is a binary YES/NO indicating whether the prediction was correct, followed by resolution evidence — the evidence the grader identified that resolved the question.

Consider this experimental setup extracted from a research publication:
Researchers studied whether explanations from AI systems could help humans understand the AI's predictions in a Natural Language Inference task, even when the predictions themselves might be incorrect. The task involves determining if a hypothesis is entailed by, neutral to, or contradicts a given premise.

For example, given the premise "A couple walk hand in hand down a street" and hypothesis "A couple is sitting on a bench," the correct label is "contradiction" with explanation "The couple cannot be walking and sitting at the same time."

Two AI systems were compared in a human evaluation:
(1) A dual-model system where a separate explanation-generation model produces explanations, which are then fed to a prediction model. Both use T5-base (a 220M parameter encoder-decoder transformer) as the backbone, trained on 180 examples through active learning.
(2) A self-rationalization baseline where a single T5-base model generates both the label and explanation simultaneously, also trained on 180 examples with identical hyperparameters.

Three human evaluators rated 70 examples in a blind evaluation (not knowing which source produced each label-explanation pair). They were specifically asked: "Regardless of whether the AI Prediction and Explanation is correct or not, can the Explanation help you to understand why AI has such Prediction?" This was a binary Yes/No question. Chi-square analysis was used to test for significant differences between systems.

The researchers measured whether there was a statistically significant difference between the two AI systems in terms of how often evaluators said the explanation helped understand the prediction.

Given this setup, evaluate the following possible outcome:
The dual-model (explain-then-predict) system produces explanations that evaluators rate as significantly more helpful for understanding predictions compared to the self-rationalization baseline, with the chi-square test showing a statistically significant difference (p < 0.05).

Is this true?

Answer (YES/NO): NO